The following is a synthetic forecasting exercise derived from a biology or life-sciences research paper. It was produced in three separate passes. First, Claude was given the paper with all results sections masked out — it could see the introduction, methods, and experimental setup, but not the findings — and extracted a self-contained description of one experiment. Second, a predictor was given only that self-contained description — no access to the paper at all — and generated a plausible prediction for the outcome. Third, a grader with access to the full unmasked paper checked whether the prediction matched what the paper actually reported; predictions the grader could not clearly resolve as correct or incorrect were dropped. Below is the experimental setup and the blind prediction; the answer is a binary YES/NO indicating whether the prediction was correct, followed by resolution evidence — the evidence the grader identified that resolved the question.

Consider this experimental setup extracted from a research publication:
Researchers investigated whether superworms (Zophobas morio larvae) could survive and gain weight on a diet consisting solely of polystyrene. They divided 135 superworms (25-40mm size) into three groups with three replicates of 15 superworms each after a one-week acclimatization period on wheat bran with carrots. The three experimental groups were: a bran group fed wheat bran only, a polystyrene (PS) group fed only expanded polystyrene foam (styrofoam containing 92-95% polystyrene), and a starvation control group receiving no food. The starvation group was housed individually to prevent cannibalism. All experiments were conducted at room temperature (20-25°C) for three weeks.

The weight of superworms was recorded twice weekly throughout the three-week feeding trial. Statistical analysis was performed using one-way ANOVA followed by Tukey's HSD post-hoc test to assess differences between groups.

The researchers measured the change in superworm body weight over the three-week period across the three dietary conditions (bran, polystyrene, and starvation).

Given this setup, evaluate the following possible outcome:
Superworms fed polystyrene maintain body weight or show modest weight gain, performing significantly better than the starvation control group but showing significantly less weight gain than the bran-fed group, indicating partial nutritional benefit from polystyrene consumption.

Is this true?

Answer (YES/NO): YES